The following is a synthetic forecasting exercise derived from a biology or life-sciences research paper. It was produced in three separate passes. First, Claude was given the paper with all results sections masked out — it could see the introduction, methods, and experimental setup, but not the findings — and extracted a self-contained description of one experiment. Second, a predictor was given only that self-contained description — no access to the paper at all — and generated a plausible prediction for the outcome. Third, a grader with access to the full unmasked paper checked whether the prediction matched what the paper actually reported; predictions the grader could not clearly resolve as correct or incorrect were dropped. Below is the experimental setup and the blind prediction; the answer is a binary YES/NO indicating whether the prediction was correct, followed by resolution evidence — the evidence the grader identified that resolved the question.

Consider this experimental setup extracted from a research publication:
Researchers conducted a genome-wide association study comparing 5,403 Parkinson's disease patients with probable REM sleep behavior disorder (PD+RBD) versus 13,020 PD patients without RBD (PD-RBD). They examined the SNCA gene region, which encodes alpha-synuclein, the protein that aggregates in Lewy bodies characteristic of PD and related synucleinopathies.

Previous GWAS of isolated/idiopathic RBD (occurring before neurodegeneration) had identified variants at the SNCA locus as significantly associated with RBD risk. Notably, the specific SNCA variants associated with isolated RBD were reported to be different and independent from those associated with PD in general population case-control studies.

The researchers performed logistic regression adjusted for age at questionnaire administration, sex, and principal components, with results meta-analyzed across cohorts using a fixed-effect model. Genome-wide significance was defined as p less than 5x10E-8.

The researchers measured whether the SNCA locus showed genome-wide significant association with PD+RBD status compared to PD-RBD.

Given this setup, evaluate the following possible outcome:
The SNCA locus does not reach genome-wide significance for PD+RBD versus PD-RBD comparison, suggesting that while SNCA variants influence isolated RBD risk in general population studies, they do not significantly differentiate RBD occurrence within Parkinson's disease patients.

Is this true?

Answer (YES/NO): NO